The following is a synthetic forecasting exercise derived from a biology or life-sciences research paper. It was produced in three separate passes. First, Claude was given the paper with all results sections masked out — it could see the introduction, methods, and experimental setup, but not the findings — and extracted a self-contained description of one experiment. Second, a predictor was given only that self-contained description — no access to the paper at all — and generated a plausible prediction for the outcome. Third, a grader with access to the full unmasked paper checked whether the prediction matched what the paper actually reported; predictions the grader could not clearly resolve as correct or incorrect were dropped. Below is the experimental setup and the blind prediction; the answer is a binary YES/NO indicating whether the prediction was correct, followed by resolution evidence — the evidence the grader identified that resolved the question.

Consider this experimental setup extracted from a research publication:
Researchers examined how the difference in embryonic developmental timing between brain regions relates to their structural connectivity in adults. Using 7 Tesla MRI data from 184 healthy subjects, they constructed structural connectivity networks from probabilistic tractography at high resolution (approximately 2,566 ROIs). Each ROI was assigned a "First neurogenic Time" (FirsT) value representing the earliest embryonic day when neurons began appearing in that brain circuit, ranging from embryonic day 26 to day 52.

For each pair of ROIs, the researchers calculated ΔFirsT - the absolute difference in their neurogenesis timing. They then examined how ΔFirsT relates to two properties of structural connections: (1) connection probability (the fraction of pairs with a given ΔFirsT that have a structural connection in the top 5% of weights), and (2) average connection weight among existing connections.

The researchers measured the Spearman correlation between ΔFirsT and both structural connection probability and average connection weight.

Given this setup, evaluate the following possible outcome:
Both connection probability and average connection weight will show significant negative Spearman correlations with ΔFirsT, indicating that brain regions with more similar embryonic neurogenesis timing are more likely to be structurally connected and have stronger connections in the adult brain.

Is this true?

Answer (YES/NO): YES